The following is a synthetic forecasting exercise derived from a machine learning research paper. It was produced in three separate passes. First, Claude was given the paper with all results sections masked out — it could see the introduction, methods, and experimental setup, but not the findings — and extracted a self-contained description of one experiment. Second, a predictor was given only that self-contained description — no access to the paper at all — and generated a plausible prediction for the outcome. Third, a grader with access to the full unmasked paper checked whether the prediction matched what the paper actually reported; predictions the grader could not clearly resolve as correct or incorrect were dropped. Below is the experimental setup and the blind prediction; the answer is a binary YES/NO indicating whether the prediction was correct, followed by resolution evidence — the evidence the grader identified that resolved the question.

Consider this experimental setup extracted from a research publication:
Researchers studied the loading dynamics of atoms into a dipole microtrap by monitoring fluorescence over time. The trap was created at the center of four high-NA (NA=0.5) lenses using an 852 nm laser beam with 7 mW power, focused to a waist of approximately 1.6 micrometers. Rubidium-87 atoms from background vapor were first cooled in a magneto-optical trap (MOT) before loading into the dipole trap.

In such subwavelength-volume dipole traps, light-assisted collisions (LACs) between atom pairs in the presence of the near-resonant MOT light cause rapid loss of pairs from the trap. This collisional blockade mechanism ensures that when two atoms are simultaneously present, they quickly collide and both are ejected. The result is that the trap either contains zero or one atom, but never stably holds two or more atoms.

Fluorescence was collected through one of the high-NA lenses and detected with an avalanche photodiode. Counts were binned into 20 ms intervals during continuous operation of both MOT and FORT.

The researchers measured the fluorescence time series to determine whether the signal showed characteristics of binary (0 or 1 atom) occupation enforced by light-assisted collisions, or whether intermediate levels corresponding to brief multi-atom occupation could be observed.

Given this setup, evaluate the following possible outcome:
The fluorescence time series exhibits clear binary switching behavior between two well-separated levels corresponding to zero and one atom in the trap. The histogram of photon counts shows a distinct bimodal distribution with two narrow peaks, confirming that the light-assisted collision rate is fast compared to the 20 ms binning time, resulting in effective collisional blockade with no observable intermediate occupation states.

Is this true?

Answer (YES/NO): YES